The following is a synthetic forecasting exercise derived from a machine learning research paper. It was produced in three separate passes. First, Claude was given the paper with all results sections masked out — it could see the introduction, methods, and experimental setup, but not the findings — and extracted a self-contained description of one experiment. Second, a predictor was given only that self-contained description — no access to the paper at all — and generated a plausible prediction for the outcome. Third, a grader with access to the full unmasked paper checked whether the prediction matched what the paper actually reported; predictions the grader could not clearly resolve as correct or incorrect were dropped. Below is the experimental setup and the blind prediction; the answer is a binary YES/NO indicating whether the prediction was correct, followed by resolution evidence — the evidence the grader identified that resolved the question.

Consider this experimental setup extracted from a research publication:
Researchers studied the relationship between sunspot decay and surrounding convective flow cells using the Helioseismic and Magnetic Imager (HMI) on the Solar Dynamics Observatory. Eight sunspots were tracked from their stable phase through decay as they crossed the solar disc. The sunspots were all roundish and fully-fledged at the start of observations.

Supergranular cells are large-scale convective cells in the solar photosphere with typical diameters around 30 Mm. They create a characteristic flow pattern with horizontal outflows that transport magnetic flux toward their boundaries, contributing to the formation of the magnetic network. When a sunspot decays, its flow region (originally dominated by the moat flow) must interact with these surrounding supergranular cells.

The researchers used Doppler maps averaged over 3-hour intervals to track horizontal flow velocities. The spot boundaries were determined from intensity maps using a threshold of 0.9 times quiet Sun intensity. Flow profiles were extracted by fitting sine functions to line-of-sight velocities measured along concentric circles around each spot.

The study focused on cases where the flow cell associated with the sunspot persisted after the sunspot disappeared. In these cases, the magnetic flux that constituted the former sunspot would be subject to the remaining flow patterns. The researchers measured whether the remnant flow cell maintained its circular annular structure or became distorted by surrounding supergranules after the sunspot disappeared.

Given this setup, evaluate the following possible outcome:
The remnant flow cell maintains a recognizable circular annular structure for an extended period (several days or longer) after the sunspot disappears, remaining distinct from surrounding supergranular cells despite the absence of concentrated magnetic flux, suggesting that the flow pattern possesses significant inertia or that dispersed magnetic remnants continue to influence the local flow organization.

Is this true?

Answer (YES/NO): NO